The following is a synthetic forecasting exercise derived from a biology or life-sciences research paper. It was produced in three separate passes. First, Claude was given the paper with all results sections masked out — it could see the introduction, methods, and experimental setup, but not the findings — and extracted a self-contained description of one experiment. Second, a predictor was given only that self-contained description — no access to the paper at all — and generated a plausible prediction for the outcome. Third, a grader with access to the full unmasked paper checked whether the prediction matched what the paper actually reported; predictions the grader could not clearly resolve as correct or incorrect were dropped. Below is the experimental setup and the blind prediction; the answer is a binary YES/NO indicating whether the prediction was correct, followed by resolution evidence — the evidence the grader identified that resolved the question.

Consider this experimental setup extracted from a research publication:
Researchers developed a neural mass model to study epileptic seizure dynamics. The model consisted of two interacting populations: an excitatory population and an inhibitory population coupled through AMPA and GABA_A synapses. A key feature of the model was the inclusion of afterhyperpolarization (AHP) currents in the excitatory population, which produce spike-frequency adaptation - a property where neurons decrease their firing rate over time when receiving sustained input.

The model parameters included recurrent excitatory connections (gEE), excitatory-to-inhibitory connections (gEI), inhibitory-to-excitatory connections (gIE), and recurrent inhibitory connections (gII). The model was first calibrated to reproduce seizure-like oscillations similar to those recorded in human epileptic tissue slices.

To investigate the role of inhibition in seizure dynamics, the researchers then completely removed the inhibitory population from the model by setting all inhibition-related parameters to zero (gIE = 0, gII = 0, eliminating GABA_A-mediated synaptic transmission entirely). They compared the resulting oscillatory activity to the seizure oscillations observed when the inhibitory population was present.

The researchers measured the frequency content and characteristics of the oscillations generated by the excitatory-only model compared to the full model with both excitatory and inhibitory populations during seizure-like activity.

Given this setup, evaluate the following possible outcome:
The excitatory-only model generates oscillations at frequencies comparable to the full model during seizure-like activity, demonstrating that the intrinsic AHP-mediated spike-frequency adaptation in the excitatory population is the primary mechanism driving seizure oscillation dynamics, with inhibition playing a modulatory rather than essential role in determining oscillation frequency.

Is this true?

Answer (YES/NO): NO